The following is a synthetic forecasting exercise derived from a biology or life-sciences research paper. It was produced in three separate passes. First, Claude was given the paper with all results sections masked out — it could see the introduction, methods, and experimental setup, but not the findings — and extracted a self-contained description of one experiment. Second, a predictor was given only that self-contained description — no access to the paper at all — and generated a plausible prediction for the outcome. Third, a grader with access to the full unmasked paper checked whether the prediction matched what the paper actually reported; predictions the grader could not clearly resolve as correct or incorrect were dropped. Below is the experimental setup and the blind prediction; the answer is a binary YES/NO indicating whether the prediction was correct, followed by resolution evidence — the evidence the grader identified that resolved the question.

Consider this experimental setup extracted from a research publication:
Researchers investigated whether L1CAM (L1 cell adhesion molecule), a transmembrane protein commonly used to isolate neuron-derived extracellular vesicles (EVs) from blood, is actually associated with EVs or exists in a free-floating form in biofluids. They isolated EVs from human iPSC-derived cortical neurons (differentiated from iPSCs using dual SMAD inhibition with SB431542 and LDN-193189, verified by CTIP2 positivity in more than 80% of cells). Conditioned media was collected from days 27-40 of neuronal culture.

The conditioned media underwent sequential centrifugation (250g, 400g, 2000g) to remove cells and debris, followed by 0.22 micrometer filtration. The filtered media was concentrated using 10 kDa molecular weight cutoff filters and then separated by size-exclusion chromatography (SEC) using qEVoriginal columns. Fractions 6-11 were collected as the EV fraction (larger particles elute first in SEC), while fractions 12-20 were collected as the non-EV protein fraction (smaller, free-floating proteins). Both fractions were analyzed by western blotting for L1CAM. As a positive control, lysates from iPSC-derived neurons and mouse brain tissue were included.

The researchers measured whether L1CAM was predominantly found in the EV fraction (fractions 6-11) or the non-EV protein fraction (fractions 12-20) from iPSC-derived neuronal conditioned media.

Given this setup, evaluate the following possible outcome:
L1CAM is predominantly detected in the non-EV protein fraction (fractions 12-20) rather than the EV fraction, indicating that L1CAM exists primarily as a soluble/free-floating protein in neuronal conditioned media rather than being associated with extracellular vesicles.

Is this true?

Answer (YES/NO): YES